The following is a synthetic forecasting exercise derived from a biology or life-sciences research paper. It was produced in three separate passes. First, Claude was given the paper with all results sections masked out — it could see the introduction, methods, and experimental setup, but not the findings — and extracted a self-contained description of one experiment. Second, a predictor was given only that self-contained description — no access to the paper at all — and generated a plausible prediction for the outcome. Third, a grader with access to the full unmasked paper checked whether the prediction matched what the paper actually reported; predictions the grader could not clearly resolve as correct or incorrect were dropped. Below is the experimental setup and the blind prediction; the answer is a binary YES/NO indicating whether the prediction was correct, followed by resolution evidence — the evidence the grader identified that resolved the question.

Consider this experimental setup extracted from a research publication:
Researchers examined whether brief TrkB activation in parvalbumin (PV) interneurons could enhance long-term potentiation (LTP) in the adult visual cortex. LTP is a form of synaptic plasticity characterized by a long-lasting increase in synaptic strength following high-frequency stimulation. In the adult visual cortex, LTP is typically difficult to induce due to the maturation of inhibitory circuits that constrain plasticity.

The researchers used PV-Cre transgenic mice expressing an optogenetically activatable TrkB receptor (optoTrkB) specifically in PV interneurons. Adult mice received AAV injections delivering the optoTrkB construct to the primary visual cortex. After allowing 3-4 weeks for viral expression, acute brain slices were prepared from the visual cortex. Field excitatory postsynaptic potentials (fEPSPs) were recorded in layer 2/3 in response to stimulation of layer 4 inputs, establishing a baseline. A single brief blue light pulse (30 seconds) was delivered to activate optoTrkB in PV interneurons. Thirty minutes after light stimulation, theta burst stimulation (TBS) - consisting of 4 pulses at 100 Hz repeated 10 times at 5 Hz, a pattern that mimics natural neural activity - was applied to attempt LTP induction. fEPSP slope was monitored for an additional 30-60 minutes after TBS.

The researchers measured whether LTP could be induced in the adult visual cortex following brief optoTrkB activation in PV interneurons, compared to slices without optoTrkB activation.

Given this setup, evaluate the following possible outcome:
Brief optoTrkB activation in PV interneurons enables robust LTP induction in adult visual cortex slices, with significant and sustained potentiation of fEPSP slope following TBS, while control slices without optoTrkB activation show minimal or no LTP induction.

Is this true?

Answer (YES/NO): YES